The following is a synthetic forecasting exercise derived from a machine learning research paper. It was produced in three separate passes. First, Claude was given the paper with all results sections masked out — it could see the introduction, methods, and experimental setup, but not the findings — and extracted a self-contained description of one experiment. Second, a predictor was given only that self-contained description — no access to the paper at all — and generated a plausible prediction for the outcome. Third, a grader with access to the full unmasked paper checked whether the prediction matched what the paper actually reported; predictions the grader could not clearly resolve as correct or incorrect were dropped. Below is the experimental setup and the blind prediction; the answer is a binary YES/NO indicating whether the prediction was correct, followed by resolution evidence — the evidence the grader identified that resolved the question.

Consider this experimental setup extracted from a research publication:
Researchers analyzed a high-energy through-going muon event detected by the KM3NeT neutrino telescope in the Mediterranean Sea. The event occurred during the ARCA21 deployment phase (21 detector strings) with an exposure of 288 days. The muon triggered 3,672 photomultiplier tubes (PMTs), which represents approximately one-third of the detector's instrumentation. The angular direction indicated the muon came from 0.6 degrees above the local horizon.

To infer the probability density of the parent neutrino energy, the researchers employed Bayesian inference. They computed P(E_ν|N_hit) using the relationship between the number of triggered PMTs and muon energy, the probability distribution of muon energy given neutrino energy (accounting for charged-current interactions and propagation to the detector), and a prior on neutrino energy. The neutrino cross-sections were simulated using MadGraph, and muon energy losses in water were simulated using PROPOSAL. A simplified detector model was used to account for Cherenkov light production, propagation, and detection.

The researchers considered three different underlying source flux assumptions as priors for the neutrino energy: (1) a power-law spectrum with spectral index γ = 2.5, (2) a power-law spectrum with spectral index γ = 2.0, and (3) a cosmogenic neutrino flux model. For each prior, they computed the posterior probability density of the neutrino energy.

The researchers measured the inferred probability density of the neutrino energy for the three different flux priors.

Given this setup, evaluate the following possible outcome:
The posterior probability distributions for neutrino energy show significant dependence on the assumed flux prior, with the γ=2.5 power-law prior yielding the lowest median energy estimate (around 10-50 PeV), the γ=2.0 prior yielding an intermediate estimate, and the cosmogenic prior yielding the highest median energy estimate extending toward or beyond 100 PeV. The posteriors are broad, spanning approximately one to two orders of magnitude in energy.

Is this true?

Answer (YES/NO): NO